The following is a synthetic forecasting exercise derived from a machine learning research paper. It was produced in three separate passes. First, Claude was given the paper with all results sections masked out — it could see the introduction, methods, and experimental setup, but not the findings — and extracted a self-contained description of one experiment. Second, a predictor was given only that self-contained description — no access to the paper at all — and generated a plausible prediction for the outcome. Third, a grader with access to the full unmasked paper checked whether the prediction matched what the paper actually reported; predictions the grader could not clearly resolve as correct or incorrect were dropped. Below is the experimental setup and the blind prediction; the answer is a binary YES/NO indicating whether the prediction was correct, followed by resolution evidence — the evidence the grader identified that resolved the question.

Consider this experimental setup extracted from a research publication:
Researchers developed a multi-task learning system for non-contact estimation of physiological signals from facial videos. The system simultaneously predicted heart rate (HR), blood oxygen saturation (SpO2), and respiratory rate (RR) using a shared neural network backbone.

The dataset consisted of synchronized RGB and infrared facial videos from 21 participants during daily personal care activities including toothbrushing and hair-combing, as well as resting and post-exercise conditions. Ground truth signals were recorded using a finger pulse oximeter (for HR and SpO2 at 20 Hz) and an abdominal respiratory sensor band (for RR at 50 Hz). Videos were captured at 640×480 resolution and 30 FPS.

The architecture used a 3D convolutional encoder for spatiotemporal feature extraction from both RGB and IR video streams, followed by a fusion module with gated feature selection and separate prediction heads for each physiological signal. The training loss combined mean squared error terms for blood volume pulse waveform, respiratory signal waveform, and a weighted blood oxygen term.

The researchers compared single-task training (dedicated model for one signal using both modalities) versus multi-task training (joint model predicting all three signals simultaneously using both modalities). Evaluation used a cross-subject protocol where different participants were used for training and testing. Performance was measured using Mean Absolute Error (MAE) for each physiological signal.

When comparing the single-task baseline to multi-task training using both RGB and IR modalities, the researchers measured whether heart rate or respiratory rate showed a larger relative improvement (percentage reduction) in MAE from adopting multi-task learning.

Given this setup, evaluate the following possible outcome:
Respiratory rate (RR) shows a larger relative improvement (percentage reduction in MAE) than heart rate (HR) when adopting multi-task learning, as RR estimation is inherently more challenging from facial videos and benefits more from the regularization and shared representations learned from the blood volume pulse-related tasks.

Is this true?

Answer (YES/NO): YES